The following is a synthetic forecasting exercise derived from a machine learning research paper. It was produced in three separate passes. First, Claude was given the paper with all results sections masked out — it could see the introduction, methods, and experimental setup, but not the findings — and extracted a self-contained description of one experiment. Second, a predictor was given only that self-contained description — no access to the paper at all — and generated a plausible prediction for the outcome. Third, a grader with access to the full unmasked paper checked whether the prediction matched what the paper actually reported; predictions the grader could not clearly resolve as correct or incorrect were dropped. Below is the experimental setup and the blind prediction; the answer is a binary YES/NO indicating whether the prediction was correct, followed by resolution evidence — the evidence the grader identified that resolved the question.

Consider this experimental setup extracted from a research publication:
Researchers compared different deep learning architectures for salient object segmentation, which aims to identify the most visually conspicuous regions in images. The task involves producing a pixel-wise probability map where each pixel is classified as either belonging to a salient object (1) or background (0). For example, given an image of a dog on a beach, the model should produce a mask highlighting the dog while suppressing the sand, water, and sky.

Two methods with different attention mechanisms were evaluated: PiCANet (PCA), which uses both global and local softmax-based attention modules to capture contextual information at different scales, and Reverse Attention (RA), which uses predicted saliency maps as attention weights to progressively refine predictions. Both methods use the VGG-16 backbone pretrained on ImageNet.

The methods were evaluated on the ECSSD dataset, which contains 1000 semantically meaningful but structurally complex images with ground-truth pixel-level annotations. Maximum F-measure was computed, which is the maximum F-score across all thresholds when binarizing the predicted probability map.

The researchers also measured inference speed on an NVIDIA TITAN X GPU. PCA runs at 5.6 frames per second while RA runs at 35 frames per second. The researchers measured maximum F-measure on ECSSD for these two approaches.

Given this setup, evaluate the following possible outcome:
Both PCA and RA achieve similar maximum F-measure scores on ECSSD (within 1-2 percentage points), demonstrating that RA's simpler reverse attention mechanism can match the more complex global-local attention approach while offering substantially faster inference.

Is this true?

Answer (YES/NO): NO